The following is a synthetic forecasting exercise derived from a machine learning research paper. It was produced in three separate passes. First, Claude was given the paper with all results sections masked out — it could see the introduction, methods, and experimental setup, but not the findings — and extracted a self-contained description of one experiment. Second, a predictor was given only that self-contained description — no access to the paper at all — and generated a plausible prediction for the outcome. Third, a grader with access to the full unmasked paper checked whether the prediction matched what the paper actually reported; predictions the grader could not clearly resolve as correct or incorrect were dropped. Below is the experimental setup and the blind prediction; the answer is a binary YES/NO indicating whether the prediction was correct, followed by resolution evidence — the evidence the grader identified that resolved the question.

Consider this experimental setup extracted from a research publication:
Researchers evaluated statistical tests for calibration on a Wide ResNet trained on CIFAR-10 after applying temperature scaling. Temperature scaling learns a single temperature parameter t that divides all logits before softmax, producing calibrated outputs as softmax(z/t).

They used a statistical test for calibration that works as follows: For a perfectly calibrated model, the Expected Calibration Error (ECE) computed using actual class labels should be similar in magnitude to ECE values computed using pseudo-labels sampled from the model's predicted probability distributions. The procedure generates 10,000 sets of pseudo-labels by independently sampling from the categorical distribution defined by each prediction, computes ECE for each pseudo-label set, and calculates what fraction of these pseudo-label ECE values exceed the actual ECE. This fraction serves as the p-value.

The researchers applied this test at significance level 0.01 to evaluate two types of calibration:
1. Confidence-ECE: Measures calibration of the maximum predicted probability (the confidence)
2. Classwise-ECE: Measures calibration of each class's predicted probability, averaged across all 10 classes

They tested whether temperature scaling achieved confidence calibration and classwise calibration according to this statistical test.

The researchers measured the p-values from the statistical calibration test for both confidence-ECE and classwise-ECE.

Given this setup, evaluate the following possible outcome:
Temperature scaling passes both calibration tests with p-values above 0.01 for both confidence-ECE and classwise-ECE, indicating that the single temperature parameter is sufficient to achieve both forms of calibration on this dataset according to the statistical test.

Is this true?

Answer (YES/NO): NO